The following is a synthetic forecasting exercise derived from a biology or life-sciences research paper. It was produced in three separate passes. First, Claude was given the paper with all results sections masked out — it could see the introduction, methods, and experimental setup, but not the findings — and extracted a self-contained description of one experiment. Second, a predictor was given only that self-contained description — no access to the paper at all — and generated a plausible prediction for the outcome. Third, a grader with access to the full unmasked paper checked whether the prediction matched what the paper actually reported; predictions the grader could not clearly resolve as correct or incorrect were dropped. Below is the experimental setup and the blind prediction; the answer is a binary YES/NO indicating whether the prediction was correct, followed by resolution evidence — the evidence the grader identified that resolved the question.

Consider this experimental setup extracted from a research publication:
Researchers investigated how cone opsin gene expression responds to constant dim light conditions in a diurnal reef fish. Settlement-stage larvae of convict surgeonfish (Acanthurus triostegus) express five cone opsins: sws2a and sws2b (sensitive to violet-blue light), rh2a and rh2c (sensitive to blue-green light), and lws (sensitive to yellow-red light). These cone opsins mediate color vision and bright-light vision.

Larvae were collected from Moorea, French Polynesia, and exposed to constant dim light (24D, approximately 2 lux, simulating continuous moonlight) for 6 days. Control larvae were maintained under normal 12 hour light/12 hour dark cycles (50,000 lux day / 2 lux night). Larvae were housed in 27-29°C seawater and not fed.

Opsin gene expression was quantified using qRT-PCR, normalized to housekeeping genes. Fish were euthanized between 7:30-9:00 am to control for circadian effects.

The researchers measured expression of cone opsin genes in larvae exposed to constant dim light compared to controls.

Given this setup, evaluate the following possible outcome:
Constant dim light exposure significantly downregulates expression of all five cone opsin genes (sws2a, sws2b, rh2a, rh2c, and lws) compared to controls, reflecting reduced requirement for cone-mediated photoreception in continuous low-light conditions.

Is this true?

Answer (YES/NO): NO